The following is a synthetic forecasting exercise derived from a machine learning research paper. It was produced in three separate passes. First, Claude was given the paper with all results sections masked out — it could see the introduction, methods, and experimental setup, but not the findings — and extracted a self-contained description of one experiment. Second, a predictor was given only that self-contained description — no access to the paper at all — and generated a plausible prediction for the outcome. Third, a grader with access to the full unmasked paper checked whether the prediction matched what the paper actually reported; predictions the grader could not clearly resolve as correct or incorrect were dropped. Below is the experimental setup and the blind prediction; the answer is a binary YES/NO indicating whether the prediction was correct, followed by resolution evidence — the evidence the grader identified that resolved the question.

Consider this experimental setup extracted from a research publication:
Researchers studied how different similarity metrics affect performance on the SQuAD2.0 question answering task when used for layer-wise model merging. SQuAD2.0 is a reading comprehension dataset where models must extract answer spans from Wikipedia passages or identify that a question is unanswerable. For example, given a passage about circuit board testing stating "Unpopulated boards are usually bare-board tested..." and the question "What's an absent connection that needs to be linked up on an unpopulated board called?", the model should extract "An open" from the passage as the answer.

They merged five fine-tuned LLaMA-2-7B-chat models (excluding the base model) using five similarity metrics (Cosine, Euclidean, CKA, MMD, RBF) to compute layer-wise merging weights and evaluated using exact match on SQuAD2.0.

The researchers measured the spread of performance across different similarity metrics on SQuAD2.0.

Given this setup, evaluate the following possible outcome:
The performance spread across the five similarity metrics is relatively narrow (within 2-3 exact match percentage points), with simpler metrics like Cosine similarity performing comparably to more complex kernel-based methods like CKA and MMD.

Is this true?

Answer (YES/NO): NO